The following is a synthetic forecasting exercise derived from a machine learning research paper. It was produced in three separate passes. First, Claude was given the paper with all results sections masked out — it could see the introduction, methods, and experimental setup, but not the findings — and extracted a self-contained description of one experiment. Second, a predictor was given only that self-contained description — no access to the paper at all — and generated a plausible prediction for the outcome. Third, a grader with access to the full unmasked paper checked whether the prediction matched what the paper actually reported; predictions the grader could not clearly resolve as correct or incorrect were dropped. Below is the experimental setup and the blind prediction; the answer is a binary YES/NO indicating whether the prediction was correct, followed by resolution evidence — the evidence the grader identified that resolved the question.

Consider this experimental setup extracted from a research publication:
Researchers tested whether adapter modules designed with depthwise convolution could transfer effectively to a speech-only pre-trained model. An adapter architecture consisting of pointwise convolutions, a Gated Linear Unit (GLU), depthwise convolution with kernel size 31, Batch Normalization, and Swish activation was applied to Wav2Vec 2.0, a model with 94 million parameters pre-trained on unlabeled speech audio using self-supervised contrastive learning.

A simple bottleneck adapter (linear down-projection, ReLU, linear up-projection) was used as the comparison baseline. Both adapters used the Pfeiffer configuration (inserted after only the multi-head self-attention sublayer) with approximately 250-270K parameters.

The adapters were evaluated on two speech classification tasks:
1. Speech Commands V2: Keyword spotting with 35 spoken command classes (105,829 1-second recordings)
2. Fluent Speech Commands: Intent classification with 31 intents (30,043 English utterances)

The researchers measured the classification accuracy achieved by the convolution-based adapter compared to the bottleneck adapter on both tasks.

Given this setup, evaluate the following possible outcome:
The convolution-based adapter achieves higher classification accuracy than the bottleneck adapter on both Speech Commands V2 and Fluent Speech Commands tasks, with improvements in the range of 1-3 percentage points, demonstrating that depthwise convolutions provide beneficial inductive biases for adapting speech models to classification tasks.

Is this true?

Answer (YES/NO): NO